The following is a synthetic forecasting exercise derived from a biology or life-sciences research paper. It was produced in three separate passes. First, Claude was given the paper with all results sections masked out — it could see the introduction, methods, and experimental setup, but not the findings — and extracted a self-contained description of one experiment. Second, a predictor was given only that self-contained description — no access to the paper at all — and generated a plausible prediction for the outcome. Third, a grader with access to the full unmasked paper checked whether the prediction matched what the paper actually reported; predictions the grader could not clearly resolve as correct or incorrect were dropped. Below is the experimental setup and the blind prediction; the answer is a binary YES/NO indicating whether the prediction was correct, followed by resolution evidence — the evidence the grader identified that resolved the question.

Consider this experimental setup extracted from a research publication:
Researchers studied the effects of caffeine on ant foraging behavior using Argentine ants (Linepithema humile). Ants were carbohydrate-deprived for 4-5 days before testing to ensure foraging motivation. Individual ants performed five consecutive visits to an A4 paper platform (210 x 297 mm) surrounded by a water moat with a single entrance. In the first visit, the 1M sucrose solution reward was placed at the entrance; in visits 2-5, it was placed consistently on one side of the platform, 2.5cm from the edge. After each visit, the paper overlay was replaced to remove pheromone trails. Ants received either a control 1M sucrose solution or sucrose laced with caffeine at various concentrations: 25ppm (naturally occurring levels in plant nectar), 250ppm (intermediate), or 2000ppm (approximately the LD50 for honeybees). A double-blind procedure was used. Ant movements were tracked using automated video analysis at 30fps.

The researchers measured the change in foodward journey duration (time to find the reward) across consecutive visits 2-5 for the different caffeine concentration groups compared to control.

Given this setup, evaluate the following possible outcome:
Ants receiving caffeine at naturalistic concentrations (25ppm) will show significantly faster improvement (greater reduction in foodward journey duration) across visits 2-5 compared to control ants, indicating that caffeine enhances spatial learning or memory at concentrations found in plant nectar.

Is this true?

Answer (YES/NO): YES